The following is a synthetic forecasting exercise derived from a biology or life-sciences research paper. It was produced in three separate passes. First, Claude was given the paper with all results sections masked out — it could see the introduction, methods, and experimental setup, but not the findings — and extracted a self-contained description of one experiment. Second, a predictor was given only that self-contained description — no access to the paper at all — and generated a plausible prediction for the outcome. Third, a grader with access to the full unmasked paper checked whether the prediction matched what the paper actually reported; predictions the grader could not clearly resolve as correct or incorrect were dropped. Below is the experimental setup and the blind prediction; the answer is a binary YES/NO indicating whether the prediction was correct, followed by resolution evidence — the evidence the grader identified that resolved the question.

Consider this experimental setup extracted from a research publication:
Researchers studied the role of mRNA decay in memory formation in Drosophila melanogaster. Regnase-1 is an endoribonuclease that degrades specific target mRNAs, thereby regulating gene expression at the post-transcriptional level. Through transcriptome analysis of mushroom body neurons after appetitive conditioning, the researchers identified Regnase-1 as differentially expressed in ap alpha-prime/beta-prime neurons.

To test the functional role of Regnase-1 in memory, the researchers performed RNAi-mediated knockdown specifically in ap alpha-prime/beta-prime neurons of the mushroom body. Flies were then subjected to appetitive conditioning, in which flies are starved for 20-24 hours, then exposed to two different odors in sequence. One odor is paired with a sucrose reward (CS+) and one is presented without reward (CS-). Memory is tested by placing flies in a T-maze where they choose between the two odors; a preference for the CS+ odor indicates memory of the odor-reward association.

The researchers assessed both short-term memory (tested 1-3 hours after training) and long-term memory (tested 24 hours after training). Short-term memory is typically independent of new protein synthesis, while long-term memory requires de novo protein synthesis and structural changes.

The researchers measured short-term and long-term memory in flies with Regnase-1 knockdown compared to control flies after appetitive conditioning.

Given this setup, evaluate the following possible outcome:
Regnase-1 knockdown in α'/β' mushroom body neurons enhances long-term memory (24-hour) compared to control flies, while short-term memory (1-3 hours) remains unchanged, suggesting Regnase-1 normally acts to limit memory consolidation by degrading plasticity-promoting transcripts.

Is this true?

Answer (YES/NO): NO